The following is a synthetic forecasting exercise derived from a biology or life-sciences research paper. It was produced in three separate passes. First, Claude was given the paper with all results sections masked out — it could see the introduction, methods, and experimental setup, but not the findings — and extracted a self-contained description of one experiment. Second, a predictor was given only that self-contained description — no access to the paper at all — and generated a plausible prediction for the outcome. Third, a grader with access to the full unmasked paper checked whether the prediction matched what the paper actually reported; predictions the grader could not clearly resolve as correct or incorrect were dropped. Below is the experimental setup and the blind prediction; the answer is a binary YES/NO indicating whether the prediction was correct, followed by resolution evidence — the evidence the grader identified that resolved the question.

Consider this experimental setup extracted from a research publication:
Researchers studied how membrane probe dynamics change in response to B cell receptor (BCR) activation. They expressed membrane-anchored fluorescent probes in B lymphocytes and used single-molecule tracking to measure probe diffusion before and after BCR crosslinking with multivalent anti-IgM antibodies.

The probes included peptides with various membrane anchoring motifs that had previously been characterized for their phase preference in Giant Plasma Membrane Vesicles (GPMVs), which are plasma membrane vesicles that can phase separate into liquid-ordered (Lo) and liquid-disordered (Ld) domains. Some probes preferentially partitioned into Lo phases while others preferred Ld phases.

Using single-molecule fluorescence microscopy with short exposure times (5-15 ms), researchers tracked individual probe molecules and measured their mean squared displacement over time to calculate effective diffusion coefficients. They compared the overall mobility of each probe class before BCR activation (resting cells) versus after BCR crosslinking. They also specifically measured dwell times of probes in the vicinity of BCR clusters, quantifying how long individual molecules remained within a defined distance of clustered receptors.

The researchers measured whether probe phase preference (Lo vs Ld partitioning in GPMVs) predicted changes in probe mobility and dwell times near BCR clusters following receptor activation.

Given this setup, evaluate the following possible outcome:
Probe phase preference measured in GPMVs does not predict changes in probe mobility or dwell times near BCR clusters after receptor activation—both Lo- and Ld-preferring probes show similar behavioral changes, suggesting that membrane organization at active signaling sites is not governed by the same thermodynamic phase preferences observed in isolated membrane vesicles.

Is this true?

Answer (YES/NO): NO